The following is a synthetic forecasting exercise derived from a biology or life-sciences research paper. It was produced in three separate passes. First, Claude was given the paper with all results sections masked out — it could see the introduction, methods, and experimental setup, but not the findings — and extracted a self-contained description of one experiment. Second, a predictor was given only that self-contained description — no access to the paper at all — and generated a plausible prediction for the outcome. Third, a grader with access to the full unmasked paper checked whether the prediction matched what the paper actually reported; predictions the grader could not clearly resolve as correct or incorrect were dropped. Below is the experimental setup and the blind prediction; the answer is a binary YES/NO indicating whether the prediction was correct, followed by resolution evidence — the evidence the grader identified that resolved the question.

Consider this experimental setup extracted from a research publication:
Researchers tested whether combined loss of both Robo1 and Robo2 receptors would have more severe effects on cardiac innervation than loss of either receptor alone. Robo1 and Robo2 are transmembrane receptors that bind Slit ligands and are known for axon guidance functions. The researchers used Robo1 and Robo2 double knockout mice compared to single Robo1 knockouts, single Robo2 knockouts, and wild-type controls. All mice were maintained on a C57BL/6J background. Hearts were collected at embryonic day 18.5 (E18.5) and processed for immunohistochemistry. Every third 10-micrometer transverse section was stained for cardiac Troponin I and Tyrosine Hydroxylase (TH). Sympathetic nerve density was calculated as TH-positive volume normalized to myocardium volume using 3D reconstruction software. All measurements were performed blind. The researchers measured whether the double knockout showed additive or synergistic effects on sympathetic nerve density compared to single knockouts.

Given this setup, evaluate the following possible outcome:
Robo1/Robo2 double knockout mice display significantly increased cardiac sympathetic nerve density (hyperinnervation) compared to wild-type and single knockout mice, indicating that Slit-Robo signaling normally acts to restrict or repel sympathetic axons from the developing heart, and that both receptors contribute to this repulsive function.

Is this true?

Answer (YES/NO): NO